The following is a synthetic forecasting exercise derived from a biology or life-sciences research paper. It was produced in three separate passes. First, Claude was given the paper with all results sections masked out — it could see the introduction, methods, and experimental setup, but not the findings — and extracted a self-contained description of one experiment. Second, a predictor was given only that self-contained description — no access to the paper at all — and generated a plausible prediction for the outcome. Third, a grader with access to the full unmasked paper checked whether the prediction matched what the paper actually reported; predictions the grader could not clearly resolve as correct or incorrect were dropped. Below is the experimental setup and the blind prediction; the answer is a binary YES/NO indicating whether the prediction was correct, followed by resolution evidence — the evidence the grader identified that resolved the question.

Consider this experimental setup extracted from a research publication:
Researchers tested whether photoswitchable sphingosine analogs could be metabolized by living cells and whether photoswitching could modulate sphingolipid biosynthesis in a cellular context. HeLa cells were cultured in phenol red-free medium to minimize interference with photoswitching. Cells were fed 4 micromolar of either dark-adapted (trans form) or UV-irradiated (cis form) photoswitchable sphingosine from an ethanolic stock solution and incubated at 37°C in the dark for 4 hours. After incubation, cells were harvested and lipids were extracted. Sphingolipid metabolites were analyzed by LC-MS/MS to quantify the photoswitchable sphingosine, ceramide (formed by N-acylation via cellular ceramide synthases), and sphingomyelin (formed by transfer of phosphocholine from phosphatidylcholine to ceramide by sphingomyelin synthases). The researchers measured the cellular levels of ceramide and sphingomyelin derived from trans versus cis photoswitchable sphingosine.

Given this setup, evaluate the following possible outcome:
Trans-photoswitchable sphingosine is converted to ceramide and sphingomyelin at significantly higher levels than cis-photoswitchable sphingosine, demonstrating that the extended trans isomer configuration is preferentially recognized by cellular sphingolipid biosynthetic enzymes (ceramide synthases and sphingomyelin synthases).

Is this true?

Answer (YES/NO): NO